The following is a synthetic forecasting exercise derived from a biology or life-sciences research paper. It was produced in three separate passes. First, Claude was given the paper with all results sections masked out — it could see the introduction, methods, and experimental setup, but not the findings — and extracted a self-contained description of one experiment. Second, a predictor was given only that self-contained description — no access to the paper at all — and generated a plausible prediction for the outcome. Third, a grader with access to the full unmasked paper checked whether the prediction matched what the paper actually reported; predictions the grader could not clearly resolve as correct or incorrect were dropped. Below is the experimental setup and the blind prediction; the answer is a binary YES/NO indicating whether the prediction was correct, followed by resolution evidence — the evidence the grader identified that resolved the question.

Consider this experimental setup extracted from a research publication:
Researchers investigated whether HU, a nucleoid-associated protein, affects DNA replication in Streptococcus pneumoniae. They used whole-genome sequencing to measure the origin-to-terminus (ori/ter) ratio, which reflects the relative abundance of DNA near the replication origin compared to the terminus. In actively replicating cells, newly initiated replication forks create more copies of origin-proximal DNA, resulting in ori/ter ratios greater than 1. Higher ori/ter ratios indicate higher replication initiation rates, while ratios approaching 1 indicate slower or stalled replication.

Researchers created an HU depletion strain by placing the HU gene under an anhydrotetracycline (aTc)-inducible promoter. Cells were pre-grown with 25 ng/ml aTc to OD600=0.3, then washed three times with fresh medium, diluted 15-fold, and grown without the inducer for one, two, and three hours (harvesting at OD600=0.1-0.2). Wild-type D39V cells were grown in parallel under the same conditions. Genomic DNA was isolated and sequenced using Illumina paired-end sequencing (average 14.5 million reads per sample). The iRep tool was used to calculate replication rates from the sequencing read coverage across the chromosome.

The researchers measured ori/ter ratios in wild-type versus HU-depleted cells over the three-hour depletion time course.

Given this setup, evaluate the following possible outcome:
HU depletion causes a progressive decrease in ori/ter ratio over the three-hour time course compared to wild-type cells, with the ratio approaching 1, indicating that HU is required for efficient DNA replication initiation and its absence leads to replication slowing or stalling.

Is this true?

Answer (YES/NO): YES